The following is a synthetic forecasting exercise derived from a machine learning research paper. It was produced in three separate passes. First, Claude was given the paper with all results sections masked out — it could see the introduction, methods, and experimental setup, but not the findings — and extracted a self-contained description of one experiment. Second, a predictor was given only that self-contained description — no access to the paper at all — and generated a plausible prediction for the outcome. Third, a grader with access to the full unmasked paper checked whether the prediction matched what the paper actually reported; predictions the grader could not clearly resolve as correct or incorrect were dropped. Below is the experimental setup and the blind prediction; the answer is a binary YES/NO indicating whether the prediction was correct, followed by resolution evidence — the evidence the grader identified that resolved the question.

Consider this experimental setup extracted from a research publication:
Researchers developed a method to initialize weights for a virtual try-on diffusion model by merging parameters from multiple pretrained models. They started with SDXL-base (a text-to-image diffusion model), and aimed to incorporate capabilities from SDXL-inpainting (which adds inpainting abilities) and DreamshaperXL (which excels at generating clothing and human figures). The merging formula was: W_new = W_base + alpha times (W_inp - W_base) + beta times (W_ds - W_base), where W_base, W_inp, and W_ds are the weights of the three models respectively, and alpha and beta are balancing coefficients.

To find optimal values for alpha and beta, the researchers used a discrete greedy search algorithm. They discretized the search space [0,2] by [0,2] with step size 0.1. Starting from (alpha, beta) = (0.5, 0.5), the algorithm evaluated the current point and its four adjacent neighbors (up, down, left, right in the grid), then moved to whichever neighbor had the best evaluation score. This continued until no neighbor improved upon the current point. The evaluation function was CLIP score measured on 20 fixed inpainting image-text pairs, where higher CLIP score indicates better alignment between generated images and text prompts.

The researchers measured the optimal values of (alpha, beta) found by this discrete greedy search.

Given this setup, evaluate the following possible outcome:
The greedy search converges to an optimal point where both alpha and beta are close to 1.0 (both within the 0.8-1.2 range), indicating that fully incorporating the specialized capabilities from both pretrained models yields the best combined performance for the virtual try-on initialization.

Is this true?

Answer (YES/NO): YES